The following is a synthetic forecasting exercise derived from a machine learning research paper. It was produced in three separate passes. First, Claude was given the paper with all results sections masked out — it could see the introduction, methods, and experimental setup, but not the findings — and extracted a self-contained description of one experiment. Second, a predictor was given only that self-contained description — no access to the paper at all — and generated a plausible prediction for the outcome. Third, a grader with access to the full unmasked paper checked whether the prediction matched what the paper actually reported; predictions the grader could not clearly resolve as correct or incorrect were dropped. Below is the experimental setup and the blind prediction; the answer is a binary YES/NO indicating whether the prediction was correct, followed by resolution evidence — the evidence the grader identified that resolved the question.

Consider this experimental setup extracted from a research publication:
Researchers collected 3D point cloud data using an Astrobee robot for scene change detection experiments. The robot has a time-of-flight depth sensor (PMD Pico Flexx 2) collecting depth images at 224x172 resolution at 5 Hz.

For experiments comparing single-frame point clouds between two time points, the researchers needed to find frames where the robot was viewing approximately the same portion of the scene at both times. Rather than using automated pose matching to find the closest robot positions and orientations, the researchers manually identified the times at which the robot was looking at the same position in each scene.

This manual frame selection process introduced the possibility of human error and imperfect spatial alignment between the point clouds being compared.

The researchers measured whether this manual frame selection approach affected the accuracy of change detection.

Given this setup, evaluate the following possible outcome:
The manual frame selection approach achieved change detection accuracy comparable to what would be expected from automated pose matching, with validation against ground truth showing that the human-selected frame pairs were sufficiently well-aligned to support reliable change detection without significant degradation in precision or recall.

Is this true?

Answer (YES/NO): NO